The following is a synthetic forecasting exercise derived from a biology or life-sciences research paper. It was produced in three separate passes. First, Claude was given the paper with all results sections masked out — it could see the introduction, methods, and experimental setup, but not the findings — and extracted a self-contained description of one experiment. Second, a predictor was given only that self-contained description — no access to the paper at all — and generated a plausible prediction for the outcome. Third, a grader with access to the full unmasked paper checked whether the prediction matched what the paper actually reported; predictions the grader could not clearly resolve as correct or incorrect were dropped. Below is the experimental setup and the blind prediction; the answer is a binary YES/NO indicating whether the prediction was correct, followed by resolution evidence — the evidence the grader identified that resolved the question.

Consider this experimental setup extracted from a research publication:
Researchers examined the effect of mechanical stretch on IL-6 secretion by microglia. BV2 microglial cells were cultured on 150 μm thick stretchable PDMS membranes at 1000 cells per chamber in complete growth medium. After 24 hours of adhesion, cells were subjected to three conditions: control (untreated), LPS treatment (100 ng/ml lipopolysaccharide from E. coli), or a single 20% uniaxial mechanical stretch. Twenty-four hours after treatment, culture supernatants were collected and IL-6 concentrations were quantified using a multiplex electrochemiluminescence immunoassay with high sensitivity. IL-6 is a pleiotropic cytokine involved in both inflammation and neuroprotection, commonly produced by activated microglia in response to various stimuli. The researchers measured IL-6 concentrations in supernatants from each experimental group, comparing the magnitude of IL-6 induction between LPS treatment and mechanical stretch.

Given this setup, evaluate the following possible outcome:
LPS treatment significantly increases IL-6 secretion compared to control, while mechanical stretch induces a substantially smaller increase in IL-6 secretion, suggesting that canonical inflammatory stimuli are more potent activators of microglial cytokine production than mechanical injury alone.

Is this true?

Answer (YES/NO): NO